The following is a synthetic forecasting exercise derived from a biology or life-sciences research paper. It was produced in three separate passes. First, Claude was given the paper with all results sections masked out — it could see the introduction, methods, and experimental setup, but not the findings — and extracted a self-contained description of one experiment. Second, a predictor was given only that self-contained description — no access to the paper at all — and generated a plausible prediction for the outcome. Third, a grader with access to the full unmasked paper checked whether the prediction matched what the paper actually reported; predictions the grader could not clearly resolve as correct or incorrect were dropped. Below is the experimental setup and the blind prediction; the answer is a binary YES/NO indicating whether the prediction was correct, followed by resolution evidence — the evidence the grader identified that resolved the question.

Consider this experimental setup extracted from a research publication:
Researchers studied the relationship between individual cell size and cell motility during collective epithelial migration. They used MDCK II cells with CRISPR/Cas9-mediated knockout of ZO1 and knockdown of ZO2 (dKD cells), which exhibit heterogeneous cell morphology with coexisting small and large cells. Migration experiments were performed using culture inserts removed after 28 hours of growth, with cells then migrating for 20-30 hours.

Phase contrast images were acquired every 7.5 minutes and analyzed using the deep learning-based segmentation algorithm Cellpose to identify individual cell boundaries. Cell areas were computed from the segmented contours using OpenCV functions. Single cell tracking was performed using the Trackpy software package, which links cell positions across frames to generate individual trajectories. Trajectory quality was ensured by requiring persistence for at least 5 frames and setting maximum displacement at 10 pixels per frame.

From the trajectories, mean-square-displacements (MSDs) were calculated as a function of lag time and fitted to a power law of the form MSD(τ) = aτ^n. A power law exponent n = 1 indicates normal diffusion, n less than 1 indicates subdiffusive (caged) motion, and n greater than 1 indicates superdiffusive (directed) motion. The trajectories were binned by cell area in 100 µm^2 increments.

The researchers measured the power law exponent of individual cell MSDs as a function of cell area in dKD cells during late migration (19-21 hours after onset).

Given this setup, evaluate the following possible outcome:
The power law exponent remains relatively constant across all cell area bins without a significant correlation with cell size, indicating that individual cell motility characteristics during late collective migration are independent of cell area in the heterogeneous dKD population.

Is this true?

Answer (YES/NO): NO